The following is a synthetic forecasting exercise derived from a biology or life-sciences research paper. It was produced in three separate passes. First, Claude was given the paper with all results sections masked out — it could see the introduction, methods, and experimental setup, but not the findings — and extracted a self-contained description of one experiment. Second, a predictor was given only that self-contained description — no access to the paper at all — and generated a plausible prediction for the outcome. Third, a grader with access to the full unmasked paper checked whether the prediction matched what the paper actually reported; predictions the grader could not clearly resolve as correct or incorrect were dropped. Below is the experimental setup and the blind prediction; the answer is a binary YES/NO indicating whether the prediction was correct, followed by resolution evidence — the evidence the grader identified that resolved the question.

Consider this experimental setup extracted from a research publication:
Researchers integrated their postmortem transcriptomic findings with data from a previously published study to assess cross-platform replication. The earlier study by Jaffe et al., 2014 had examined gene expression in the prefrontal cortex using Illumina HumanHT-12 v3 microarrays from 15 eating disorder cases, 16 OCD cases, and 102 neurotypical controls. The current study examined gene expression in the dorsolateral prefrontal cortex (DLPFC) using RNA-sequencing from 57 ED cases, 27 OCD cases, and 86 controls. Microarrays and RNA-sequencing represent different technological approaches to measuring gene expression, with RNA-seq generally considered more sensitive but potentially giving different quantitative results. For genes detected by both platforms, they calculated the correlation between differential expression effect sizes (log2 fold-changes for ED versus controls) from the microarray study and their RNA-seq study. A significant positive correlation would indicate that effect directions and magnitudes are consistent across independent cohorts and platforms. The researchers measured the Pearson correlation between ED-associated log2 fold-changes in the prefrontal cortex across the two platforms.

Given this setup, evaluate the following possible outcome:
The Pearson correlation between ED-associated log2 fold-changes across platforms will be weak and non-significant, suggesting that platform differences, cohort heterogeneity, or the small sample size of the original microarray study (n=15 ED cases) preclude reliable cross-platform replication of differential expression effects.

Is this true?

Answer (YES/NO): NO